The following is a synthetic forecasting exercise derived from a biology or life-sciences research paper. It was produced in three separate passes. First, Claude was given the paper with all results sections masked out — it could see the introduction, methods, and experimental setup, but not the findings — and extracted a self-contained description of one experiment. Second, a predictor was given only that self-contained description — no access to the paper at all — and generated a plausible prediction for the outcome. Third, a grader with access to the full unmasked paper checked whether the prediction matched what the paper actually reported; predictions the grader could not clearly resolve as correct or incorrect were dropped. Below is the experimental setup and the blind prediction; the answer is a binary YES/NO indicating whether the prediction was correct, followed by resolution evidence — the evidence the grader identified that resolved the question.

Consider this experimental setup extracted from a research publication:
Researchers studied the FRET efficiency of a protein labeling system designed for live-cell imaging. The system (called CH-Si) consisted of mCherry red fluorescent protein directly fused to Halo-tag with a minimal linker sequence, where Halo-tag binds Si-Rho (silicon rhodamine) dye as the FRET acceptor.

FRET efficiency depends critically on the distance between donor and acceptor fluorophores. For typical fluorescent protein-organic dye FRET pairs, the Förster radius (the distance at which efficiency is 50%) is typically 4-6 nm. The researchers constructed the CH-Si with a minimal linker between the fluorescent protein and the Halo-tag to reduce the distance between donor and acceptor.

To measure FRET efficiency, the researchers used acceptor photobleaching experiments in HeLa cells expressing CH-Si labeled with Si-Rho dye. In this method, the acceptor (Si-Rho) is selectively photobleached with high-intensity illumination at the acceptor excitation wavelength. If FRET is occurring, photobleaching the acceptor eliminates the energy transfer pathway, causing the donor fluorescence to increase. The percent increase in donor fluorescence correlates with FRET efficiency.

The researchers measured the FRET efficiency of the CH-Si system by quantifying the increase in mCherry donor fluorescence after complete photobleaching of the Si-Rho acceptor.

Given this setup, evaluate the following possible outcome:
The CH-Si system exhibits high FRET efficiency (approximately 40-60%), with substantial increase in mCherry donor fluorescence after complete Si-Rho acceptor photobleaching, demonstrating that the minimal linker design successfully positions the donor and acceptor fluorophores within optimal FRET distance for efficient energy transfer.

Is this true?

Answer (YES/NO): NO